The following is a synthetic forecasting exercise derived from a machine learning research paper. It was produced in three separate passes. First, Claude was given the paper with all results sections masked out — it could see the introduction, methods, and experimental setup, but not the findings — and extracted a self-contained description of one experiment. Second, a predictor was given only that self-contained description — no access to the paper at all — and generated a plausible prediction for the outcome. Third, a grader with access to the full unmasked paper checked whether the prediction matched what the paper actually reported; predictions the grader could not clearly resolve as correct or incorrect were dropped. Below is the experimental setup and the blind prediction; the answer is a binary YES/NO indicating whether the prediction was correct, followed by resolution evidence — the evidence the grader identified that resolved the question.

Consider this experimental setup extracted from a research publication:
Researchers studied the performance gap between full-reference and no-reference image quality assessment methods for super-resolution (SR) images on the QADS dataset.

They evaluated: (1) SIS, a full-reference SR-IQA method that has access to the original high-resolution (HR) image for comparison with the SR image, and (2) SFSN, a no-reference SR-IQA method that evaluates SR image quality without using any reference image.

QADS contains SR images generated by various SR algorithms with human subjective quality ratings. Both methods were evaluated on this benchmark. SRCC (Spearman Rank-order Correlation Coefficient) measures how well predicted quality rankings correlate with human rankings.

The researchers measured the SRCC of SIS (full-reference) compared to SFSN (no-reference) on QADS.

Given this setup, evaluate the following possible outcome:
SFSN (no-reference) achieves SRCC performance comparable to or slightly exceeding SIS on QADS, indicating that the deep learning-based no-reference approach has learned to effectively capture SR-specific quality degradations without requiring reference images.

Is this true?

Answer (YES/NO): YES